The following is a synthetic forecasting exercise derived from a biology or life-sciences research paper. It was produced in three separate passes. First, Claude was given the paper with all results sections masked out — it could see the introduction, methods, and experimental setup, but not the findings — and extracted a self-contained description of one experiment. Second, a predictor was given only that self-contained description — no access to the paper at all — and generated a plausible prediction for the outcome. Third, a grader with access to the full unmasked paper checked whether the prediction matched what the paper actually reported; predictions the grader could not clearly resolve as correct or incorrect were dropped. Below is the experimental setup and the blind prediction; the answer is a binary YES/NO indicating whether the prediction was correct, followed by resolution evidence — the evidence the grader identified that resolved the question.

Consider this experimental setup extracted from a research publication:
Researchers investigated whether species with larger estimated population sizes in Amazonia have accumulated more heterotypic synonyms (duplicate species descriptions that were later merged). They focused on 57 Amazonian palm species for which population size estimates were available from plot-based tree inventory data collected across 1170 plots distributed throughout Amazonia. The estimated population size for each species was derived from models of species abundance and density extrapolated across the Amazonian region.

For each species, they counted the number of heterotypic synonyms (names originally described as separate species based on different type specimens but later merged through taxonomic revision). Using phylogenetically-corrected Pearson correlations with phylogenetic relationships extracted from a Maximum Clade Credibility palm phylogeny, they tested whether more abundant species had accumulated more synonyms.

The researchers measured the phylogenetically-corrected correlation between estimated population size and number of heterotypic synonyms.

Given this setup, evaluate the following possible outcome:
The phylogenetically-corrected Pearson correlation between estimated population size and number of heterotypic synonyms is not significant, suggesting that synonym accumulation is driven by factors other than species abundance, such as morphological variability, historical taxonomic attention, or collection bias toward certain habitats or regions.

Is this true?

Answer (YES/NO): NO